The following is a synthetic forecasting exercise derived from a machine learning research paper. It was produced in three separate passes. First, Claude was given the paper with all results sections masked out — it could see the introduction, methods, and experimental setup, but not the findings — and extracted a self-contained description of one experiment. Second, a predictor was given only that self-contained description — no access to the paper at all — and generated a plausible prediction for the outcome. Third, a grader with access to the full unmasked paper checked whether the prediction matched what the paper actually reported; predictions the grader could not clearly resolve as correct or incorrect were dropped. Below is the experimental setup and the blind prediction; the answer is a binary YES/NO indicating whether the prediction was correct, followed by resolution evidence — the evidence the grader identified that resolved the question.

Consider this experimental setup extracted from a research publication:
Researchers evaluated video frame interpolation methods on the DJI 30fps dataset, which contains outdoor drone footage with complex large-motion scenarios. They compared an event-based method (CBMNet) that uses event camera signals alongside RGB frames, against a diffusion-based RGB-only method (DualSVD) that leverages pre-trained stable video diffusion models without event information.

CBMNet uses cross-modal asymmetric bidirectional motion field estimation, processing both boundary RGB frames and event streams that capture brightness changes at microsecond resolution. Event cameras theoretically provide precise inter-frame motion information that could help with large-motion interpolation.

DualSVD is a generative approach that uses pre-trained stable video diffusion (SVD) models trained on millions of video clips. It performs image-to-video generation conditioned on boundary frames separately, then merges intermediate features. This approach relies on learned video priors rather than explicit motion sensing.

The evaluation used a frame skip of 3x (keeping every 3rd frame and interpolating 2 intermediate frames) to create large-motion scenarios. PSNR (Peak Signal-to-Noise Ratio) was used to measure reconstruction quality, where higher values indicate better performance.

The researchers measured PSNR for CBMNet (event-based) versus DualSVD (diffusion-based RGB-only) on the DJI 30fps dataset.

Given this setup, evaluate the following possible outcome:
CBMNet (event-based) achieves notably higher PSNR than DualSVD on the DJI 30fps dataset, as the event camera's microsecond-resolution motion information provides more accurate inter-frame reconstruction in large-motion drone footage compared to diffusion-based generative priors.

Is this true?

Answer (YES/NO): NO